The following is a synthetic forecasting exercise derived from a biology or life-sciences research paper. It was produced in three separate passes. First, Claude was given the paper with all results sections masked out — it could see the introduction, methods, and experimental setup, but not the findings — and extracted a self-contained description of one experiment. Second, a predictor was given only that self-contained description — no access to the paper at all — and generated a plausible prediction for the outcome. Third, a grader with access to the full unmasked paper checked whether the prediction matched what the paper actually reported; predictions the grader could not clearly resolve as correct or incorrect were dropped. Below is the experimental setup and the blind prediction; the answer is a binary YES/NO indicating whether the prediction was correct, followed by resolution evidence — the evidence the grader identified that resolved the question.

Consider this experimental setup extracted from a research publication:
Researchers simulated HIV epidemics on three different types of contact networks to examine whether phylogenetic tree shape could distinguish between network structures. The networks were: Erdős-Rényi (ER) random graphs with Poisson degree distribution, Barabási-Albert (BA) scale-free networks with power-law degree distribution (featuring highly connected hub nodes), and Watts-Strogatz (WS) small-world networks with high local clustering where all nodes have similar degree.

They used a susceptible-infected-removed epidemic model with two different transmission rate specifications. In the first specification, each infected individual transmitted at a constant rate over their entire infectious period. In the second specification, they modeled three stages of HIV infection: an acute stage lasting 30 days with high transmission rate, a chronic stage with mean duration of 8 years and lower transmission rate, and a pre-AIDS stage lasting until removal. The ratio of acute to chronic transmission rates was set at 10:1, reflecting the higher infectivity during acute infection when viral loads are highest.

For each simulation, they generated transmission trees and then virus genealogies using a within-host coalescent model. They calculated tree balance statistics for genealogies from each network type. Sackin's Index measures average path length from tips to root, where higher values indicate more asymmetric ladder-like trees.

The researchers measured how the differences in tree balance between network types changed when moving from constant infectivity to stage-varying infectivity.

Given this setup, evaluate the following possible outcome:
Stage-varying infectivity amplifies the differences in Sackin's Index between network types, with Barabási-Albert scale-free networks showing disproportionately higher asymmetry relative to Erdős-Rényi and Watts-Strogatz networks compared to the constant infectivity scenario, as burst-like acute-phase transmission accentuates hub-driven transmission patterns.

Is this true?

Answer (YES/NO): NO